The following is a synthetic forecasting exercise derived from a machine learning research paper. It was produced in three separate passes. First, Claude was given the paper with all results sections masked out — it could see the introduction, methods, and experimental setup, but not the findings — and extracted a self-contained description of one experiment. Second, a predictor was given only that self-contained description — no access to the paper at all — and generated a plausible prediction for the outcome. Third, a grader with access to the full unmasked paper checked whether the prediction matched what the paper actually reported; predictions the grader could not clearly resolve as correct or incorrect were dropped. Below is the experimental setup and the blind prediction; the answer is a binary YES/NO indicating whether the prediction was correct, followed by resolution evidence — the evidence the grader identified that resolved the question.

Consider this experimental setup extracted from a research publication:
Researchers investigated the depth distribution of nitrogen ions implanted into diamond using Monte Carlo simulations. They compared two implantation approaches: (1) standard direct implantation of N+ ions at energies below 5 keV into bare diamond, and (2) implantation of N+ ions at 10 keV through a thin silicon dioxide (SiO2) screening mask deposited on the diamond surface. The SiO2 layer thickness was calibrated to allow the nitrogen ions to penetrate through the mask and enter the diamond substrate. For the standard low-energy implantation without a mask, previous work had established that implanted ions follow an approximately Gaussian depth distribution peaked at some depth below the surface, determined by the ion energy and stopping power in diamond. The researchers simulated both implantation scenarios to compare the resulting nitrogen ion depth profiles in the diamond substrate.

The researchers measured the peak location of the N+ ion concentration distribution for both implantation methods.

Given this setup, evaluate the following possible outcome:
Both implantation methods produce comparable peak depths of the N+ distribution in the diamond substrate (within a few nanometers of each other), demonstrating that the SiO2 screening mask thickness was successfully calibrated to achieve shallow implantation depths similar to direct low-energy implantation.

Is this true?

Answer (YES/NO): NO